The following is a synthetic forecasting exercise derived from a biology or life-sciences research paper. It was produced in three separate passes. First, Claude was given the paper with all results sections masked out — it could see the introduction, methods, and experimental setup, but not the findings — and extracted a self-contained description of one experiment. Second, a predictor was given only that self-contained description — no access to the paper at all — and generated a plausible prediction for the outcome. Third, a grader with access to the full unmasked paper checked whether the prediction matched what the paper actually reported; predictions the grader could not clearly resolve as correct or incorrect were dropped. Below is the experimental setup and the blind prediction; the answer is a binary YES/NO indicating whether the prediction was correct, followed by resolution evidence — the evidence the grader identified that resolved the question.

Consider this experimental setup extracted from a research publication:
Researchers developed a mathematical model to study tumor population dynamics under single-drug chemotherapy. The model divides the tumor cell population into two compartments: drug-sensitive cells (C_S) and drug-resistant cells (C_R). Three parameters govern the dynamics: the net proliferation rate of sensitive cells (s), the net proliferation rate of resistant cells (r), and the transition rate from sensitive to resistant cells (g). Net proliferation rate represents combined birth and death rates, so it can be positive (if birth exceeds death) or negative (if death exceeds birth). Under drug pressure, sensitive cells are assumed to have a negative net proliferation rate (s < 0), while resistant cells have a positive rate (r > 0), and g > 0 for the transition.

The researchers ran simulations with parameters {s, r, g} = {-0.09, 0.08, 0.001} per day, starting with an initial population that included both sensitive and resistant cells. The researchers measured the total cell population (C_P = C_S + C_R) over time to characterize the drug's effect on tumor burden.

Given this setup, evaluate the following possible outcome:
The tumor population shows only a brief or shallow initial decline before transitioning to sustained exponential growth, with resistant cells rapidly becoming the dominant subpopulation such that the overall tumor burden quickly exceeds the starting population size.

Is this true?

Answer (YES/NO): NO